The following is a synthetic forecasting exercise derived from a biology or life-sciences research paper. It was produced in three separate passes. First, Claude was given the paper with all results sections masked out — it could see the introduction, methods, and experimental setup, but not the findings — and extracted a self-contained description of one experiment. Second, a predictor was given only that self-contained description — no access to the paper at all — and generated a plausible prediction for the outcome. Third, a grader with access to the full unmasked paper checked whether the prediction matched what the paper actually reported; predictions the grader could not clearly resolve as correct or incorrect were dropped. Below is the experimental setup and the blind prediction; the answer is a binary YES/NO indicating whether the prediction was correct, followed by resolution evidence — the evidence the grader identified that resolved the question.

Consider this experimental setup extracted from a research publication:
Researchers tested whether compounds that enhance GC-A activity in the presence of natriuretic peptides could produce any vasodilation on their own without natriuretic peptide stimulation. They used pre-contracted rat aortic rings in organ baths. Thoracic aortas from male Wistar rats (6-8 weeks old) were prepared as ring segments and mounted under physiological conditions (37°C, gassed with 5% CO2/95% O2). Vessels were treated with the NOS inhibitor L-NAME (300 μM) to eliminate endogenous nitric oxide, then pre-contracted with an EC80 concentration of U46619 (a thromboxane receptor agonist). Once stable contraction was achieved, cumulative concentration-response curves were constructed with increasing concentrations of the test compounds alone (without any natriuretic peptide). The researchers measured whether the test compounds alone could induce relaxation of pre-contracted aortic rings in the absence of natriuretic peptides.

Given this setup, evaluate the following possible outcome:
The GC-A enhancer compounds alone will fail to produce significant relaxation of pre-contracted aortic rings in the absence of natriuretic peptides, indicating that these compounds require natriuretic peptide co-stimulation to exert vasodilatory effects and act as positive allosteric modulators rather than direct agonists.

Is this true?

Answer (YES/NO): YES